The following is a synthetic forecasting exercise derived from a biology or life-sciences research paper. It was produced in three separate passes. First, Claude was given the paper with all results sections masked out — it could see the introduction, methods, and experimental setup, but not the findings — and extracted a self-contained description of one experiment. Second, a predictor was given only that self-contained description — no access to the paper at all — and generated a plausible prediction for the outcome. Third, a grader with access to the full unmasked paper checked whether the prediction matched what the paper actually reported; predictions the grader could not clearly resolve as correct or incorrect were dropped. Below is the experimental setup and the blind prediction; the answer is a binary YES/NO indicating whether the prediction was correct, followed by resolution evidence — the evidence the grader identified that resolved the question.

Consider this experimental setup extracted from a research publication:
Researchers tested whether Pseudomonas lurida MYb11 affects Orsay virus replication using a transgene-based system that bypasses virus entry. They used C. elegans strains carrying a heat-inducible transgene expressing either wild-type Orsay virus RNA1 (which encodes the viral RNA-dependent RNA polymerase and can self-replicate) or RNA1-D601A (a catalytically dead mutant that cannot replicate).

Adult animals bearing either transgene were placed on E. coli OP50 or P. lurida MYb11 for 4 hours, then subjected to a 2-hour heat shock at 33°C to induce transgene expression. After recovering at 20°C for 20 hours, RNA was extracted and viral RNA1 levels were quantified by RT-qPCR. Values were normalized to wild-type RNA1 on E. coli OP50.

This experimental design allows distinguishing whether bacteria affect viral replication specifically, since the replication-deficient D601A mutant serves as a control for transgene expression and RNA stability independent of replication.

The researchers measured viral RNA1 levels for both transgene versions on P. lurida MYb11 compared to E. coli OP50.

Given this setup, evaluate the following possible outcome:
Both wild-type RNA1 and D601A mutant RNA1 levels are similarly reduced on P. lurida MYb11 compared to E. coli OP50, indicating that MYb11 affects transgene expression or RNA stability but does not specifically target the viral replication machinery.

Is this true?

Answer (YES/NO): NO